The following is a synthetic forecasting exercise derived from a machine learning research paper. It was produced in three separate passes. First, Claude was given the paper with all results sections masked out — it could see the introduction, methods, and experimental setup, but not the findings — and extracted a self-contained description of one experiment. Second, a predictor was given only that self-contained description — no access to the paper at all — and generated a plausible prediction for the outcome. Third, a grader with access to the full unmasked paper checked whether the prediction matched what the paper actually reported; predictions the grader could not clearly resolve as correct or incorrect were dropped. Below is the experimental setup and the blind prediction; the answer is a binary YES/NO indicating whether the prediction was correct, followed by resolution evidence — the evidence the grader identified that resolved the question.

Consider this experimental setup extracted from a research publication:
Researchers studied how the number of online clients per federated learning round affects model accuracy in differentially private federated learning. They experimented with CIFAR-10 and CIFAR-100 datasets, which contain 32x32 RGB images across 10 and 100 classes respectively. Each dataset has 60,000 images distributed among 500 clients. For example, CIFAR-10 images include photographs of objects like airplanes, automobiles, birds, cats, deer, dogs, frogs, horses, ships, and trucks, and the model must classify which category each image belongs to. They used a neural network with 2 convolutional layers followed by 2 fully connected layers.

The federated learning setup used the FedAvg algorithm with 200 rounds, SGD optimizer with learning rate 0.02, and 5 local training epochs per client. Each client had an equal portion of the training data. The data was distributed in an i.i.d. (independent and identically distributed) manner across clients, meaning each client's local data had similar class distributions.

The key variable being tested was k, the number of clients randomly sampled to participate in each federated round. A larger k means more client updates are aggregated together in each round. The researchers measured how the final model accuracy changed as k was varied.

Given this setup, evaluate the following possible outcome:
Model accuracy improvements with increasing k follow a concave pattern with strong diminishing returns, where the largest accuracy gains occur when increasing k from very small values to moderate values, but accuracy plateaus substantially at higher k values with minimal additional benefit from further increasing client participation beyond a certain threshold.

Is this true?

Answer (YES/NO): NO